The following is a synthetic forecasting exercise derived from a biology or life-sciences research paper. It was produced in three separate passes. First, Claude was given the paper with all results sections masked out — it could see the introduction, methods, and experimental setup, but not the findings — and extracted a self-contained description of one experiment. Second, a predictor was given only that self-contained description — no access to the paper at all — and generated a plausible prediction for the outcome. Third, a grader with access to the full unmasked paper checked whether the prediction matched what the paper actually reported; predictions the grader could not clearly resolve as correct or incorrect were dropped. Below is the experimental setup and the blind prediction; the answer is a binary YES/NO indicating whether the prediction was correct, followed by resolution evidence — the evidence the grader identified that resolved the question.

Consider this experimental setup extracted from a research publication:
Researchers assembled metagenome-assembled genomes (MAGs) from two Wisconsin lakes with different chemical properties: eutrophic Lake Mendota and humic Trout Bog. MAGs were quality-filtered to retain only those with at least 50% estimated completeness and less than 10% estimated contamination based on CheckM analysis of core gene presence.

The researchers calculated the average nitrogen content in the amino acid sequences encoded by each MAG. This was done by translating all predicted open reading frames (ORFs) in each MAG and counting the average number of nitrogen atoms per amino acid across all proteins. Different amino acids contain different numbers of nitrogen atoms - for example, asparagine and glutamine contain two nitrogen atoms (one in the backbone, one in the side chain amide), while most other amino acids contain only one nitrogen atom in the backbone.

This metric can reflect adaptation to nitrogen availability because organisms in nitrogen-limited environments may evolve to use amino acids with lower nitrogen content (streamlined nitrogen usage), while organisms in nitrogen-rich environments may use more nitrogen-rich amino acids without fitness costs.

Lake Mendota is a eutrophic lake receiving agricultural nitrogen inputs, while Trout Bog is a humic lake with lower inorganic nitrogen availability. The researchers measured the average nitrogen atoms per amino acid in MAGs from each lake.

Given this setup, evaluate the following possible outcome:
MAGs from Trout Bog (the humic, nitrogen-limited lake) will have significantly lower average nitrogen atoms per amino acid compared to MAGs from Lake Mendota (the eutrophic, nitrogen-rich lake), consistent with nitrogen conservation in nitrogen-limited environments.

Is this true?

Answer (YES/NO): YES